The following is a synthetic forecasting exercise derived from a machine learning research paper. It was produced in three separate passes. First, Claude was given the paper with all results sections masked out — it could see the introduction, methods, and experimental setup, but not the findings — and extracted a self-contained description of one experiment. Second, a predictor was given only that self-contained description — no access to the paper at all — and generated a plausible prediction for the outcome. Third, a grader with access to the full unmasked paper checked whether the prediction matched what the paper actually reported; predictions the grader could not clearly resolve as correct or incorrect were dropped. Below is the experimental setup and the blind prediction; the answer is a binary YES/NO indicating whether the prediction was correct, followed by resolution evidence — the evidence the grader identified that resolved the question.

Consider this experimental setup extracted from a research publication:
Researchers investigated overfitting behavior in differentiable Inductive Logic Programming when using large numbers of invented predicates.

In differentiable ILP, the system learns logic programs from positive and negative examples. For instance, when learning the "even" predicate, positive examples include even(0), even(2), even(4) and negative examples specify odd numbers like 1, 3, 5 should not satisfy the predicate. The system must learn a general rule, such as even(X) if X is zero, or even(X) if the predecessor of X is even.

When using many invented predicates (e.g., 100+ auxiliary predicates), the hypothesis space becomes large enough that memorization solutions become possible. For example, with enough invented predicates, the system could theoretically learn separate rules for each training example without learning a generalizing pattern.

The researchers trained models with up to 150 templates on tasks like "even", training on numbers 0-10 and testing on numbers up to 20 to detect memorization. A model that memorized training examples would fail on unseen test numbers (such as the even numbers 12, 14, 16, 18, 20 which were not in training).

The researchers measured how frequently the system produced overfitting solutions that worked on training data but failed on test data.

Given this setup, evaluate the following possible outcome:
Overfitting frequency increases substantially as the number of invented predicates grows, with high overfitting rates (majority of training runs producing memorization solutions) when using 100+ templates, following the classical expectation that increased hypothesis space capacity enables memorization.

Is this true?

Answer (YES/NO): NO